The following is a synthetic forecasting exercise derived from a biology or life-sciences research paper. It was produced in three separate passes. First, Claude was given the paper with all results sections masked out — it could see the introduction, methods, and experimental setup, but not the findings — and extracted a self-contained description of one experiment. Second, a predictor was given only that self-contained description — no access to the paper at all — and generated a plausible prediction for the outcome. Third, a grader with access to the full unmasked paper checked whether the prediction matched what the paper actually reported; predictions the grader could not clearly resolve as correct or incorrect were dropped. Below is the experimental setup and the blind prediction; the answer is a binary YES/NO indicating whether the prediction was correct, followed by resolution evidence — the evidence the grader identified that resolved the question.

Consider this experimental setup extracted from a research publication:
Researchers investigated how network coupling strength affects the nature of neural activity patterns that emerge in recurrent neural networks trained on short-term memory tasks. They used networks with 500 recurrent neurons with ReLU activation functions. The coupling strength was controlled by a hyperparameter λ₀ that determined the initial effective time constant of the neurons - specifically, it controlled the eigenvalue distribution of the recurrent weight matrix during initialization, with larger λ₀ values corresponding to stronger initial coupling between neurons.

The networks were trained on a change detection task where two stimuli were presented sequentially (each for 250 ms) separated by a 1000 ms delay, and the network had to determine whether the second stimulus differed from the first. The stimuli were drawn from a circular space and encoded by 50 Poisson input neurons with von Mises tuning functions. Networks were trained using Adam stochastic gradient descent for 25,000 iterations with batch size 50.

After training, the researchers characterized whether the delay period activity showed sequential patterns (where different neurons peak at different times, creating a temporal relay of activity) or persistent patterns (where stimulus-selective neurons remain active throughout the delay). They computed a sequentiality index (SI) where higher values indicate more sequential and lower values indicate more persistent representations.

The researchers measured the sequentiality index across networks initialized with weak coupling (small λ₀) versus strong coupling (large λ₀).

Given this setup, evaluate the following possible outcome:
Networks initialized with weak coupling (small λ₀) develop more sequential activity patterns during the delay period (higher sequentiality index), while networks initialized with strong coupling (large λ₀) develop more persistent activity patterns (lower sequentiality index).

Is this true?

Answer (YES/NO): NO